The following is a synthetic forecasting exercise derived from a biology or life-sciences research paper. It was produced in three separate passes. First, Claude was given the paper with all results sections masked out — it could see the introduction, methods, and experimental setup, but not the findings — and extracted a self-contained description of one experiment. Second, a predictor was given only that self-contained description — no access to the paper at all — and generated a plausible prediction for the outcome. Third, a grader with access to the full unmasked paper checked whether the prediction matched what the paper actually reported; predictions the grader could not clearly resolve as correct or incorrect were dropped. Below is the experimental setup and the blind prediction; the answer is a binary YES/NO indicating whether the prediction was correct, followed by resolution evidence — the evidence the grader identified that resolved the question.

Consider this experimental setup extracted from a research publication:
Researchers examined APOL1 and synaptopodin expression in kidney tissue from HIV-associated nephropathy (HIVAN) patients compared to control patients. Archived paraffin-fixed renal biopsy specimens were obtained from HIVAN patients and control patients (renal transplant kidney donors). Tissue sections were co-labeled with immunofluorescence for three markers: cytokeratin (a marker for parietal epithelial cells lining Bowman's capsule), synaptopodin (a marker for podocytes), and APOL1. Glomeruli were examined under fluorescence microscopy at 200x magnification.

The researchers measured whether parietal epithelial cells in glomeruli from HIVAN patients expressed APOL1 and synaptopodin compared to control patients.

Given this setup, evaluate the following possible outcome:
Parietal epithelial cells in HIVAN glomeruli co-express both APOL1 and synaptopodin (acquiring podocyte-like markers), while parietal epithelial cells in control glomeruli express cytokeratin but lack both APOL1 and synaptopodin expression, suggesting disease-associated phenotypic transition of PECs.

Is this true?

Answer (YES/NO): NO